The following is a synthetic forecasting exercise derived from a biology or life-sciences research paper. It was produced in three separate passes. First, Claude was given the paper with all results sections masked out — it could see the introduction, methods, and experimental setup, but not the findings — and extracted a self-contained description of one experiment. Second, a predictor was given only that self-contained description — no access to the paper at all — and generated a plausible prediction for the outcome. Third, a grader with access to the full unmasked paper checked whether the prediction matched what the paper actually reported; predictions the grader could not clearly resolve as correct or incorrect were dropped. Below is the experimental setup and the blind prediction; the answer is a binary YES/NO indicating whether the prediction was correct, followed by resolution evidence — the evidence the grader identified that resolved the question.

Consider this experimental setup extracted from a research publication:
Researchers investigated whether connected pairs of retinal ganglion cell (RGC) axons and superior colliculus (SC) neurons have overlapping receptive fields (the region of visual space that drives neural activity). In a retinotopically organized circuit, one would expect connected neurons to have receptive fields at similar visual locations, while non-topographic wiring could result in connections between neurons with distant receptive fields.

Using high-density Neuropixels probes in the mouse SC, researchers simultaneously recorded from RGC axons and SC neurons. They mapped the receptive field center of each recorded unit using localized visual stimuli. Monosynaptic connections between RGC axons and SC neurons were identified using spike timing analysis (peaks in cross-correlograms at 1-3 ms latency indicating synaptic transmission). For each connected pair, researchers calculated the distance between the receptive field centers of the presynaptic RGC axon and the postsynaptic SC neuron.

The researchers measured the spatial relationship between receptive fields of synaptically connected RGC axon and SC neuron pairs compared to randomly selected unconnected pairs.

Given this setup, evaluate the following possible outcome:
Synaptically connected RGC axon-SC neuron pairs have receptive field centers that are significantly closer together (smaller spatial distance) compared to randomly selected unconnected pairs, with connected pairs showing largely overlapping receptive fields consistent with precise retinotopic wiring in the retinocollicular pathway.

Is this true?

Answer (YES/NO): YES